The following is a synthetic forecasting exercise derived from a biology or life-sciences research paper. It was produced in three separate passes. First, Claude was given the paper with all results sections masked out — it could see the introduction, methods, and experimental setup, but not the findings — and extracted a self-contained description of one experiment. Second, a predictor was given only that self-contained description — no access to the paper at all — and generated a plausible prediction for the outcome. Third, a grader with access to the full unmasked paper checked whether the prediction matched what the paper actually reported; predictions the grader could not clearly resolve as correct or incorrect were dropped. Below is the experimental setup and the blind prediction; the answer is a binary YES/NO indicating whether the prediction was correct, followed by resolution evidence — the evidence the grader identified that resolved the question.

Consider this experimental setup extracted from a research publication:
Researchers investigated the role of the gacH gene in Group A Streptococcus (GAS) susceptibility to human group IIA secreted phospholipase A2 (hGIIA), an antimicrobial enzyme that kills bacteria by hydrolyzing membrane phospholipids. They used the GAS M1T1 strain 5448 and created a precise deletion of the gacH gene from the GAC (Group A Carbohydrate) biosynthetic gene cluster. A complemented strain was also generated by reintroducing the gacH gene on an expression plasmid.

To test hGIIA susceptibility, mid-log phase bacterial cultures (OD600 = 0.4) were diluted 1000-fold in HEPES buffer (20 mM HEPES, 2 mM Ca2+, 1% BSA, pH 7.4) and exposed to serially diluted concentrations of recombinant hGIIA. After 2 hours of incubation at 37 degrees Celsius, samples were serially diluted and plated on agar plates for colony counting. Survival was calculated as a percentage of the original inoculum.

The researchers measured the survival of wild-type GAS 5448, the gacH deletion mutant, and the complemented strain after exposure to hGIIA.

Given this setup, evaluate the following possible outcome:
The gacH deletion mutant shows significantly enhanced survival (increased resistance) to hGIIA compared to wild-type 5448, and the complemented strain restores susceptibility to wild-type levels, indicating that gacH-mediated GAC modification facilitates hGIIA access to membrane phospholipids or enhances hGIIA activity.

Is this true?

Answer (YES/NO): YES